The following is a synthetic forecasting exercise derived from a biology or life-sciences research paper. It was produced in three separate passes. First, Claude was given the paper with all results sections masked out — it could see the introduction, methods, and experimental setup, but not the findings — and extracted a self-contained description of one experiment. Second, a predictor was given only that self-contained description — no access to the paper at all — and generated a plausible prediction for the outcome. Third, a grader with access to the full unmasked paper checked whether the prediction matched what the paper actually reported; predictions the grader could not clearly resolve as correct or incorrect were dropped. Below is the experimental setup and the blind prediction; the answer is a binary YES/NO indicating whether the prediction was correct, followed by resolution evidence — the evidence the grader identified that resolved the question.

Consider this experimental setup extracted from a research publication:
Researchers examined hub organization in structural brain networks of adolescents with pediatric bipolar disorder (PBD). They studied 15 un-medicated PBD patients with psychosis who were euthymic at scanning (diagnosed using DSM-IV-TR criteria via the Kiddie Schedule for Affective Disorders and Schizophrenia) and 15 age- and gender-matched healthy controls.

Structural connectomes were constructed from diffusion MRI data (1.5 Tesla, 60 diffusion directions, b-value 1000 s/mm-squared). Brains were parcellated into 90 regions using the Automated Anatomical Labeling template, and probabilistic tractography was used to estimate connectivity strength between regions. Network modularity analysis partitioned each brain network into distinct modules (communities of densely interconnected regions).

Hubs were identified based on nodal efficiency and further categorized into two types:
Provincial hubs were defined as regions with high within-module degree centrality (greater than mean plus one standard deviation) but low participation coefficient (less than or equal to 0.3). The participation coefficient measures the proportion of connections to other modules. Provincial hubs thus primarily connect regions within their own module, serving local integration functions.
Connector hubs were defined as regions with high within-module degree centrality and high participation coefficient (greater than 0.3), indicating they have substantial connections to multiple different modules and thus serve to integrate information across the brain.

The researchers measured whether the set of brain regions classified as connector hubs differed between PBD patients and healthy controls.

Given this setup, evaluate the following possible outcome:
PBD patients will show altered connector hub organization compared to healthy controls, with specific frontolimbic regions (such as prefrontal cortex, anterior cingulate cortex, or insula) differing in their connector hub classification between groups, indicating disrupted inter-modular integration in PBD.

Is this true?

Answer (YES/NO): NO